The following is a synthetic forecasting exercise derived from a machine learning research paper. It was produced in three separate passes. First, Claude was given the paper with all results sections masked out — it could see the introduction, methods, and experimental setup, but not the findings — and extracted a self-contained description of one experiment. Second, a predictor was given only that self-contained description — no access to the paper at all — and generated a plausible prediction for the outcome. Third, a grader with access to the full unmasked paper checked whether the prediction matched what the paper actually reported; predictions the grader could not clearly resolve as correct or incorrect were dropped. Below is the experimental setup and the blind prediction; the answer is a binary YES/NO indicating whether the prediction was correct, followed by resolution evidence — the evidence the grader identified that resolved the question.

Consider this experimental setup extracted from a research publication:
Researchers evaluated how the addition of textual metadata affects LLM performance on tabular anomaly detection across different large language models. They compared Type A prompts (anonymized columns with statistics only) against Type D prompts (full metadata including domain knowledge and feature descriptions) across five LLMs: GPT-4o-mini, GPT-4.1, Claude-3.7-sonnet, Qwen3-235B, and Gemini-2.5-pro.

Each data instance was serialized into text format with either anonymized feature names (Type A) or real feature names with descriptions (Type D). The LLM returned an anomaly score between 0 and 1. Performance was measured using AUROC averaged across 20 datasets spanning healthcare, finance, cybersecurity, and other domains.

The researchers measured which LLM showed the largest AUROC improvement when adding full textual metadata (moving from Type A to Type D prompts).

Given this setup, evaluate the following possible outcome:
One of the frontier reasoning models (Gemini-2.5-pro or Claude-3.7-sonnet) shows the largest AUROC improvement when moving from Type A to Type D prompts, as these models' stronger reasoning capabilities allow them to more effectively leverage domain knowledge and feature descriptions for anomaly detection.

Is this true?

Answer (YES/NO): YES